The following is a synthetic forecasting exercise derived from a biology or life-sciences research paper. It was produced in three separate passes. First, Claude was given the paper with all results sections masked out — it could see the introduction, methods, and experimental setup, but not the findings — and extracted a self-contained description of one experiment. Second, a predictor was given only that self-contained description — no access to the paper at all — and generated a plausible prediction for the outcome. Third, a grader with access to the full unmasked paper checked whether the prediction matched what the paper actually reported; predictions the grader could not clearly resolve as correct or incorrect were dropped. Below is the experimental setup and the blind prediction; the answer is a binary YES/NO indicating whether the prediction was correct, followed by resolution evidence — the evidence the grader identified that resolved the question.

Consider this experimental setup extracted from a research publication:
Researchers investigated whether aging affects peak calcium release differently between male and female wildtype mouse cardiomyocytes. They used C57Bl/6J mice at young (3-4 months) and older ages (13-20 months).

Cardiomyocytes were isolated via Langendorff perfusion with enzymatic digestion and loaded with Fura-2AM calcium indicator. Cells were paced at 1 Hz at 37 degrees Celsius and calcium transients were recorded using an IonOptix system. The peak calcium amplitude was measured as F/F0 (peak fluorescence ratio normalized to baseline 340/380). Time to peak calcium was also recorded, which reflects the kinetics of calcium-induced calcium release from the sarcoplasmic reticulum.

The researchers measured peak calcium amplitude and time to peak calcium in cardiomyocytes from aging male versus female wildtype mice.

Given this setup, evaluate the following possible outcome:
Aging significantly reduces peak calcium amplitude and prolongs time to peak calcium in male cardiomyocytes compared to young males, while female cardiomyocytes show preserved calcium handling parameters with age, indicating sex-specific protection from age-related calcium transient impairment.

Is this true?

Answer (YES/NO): NO